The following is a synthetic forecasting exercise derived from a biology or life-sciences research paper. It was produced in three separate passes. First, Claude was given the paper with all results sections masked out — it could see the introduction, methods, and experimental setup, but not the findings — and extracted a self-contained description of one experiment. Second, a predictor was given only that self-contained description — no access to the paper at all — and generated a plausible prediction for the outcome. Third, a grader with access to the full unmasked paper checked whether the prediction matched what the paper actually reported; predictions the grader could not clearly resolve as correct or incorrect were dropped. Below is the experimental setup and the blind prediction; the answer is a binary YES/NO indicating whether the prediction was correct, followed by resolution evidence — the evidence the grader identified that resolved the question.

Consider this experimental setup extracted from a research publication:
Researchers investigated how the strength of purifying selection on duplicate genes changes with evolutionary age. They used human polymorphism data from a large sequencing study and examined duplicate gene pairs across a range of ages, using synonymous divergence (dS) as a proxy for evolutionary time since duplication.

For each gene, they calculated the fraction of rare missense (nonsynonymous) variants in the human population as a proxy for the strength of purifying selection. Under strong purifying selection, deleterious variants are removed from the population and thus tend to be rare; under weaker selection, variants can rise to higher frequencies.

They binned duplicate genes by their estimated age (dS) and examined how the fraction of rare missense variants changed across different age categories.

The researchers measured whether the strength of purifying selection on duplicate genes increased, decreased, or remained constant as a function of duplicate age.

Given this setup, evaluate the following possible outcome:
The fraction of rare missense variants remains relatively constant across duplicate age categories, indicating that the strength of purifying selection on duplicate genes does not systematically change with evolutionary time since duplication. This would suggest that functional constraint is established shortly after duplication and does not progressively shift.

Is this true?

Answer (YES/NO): NO